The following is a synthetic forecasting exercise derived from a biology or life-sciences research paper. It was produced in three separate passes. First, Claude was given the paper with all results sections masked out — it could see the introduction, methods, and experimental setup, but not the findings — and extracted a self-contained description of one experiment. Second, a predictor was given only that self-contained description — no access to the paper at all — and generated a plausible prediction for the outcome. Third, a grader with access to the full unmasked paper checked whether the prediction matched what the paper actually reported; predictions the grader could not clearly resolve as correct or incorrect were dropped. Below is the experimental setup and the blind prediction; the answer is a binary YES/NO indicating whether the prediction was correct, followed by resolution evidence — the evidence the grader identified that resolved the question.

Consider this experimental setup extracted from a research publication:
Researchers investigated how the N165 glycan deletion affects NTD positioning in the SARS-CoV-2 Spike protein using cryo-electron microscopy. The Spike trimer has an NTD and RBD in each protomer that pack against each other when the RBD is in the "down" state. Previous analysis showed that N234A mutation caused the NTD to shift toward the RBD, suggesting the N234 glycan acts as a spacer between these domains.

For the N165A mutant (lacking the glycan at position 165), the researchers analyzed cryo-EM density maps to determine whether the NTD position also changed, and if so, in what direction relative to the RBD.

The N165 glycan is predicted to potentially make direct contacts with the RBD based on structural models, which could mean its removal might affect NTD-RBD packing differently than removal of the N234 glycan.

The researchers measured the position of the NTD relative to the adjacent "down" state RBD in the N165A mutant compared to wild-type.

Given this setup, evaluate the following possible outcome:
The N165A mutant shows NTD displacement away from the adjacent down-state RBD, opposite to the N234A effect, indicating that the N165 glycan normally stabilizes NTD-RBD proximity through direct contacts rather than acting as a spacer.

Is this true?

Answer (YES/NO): YES